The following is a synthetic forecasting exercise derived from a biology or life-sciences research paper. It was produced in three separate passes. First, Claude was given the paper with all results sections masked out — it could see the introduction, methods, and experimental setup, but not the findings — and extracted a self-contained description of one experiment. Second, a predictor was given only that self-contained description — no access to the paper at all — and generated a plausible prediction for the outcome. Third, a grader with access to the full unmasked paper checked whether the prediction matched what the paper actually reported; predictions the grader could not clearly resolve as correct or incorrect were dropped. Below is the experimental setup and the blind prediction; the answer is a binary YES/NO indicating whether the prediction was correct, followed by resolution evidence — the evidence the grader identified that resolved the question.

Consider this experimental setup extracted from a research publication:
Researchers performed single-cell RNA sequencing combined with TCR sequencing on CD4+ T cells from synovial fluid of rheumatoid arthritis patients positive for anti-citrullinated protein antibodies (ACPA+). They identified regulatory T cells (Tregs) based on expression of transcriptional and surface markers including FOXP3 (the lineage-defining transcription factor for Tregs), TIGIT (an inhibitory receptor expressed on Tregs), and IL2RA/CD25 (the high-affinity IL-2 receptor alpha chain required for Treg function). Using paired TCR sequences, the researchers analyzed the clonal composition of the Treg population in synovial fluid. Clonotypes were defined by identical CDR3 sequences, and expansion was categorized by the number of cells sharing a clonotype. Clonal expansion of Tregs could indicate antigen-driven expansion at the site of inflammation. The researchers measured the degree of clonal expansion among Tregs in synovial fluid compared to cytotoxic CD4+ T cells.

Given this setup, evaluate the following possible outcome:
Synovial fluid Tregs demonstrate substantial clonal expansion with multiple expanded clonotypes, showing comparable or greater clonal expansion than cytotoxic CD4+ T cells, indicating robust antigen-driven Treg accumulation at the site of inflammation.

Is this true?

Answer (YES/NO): NO